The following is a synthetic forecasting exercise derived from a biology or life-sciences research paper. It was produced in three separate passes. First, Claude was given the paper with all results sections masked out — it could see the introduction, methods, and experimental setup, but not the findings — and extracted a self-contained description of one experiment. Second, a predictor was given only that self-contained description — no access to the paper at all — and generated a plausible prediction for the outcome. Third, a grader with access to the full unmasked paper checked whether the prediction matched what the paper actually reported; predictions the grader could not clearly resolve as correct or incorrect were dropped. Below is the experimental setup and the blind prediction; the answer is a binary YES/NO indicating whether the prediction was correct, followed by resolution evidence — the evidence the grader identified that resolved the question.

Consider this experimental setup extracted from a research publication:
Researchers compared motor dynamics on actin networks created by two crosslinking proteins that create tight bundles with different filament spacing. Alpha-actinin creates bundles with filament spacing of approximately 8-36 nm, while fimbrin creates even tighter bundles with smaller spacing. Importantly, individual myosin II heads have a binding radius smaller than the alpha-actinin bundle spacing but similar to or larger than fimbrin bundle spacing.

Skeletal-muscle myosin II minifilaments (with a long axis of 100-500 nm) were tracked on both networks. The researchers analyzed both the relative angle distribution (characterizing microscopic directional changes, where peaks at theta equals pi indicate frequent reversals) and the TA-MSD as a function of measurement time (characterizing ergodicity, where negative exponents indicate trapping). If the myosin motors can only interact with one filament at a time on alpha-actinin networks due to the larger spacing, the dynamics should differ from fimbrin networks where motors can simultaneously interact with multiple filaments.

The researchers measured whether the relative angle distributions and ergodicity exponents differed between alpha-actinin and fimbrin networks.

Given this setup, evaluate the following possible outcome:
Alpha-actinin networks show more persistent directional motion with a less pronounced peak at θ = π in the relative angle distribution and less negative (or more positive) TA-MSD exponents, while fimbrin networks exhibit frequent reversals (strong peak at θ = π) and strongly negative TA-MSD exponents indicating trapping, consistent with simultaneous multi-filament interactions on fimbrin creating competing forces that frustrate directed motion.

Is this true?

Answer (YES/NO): NO